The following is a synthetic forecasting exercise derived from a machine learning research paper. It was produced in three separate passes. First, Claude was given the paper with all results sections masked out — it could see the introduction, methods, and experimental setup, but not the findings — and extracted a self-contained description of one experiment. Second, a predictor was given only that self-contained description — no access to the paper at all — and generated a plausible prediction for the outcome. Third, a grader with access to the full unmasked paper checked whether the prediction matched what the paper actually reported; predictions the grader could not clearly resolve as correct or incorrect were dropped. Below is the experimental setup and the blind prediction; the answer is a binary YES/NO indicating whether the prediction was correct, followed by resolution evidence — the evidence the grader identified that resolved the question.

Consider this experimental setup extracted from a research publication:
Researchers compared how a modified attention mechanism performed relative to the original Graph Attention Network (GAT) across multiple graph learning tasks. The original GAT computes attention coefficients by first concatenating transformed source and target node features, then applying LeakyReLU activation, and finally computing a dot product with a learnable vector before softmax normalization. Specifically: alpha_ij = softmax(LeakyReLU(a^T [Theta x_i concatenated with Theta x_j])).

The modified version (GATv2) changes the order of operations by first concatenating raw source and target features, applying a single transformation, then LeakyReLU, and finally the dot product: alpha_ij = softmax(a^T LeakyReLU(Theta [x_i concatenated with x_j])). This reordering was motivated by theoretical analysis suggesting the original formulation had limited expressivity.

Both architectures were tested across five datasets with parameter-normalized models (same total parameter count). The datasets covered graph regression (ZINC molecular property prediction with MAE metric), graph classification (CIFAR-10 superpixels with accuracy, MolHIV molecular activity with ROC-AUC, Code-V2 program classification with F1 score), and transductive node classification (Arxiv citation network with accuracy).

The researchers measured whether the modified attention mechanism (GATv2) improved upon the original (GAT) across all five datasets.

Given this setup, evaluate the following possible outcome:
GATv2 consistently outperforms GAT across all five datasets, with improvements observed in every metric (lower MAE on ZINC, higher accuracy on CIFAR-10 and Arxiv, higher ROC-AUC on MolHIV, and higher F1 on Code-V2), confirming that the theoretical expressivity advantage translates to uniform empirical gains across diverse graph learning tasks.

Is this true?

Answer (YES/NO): NO